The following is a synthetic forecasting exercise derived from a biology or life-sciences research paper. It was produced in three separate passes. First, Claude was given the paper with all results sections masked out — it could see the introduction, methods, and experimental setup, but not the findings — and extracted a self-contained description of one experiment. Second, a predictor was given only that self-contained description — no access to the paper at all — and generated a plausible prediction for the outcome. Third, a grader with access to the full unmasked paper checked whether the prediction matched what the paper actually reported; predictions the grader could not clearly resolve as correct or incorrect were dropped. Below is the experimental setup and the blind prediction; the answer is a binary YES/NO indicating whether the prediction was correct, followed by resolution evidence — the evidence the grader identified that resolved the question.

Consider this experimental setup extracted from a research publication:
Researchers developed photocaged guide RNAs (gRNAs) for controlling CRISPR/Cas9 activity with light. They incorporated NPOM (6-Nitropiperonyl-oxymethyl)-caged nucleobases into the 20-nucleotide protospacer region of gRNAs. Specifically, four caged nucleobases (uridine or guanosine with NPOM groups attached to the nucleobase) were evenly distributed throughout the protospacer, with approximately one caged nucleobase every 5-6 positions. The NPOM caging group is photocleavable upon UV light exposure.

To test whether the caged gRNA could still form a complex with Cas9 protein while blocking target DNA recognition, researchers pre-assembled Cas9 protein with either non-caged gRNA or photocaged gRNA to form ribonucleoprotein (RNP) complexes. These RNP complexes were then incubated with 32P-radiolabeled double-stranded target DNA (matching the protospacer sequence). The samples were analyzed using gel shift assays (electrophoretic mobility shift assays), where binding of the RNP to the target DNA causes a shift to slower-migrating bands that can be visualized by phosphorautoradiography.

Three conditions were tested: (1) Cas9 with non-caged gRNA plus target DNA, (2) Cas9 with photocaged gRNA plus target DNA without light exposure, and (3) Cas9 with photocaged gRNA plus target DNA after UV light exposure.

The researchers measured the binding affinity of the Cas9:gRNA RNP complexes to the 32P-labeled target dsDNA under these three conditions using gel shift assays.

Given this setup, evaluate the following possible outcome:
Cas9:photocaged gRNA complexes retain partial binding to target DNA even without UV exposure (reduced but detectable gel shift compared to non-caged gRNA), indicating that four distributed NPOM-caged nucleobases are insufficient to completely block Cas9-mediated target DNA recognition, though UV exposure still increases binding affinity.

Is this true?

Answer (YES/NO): NO